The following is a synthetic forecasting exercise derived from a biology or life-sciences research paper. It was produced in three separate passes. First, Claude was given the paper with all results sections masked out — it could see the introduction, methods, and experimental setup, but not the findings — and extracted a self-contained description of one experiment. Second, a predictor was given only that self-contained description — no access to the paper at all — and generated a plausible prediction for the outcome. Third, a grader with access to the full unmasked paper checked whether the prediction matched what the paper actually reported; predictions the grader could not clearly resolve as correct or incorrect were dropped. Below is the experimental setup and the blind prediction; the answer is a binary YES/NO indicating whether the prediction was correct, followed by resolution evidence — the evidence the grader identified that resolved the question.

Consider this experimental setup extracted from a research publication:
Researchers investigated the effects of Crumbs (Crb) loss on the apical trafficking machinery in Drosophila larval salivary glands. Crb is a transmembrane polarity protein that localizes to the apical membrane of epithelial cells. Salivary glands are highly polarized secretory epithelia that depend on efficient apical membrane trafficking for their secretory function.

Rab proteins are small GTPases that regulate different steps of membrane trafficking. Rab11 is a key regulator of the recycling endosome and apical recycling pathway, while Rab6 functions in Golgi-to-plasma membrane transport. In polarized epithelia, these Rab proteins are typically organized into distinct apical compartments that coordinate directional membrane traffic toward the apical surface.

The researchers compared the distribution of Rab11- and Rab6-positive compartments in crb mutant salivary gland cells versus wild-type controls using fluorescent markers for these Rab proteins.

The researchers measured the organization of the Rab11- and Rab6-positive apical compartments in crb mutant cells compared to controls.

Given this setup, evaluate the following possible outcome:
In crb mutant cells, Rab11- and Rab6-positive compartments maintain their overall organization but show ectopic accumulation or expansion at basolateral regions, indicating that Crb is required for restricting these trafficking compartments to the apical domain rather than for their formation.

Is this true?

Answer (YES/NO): NO